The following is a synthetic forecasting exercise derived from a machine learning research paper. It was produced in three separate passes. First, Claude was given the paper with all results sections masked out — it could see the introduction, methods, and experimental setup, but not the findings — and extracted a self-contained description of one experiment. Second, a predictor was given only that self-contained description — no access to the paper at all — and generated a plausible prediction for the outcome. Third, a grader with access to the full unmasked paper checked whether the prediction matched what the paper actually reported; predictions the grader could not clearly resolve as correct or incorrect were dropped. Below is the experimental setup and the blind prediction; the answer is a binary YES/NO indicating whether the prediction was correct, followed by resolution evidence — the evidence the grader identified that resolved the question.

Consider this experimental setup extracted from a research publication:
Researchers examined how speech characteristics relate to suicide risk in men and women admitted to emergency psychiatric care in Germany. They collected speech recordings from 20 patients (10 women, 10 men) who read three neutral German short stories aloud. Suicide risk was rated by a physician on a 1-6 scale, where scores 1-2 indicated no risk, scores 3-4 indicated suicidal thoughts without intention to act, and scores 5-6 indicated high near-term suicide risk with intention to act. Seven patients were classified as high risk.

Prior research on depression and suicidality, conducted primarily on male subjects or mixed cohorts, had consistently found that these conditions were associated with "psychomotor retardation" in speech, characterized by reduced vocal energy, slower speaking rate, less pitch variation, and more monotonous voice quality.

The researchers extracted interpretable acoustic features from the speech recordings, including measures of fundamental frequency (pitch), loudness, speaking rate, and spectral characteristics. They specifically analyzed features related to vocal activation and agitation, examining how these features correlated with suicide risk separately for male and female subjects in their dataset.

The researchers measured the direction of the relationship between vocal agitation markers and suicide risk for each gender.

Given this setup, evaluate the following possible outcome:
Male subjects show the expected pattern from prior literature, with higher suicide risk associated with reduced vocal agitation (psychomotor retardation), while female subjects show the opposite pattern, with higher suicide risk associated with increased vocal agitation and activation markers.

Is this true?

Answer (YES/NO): NO